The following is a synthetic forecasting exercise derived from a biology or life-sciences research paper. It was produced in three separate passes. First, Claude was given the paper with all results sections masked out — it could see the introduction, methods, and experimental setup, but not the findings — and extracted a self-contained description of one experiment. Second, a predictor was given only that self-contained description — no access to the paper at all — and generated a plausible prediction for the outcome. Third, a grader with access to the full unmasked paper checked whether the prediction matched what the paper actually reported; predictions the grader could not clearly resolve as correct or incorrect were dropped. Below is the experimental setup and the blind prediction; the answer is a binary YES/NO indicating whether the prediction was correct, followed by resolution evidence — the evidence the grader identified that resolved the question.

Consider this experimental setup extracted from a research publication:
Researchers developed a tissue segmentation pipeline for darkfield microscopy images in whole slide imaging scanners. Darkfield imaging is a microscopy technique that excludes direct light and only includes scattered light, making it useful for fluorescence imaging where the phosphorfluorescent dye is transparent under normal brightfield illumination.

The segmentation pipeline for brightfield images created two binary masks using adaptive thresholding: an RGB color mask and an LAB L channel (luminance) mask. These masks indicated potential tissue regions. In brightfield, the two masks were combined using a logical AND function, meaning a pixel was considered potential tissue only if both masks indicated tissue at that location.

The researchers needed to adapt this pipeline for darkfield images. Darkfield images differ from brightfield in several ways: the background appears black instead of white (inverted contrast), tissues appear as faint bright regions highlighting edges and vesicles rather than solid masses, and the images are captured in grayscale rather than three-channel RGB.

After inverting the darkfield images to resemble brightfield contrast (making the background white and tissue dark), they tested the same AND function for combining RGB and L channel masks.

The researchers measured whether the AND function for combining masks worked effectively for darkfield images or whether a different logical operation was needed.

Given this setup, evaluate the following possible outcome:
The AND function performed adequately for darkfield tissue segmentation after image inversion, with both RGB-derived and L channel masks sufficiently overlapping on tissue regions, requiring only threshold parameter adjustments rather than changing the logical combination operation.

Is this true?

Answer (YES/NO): NO